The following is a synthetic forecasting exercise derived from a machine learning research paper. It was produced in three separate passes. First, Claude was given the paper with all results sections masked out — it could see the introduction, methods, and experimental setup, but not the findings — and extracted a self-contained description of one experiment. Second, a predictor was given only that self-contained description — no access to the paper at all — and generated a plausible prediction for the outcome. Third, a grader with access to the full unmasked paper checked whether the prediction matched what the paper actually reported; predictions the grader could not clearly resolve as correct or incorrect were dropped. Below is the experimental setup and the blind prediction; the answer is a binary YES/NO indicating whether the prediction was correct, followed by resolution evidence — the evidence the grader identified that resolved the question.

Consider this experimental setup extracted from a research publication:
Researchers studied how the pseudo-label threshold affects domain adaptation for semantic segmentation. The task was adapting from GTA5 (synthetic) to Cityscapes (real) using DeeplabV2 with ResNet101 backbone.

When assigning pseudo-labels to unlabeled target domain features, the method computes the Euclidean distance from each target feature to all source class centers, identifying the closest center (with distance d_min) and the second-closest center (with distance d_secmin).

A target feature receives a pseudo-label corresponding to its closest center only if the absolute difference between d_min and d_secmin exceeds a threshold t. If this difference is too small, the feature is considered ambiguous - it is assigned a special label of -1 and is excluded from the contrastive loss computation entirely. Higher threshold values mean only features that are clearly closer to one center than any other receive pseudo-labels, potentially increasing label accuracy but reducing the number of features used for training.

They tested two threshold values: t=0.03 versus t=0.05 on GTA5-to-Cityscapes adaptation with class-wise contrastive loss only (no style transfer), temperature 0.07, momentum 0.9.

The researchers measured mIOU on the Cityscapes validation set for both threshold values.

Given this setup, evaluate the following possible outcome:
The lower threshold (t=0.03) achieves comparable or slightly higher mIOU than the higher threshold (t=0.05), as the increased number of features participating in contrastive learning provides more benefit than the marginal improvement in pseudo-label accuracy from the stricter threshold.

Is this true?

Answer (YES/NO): YES